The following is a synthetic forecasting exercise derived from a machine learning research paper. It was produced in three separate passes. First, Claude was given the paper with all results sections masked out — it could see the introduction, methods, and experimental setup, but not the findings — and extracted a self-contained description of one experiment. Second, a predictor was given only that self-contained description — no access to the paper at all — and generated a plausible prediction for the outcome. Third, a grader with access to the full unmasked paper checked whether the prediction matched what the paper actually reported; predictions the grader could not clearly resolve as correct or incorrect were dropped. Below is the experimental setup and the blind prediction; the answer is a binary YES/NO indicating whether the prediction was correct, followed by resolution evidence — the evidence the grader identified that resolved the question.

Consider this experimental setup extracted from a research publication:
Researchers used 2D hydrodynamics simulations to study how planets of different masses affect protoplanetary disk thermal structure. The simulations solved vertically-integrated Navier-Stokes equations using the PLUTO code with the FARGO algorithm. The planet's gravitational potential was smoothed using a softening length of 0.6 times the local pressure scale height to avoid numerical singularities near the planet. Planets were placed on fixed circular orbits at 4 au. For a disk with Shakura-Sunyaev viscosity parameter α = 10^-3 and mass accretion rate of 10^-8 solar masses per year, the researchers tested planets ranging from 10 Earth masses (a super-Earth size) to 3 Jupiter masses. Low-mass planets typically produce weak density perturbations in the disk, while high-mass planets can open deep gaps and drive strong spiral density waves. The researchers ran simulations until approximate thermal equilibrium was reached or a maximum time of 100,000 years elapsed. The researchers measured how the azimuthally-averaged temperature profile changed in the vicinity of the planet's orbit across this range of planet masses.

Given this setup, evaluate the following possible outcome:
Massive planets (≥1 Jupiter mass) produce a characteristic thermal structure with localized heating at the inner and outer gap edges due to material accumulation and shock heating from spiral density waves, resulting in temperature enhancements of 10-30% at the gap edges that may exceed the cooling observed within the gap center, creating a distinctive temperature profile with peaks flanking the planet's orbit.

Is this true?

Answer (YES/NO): NO